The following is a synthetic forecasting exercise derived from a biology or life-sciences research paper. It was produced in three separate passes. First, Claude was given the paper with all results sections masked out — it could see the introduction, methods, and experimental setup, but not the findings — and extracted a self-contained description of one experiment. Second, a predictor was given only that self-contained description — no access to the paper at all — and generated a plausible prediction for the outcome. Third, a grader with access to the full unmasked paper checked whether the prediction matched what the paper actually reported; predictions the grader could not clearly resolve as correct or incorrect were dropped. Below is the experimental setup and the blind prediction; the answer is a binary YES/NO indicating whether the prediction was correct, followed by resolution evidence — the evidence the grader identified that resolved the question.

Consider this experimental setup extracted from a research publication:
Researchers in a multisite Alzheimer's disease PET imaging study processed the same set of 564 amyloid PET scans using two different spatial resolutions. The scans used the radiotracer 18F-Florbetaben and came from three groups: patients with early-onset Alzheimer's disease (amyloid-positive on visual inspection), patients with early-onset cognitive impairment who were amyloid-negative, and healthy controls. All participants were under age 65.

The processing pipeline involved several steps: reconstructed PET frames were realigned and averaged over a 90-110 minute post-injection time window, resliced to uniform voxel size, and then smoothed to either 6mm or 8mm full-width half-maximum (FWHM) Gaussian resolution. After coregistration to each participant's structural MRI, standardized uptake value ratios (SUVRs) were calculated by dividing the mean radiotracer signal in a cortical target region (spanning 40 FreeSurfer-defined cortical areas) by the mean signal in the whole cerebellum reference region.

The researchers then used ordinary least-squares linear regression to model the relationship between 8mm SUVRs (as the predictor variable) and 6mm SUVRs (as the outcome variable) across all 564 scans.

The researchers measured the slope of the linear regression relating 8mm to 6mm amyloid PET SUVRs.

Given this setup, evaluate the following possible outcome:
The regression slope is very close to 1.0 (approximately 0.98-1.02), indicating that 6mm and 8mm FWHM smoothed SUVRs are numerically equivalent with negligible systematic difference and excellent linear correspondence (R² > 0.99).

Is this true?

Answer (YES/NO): NO